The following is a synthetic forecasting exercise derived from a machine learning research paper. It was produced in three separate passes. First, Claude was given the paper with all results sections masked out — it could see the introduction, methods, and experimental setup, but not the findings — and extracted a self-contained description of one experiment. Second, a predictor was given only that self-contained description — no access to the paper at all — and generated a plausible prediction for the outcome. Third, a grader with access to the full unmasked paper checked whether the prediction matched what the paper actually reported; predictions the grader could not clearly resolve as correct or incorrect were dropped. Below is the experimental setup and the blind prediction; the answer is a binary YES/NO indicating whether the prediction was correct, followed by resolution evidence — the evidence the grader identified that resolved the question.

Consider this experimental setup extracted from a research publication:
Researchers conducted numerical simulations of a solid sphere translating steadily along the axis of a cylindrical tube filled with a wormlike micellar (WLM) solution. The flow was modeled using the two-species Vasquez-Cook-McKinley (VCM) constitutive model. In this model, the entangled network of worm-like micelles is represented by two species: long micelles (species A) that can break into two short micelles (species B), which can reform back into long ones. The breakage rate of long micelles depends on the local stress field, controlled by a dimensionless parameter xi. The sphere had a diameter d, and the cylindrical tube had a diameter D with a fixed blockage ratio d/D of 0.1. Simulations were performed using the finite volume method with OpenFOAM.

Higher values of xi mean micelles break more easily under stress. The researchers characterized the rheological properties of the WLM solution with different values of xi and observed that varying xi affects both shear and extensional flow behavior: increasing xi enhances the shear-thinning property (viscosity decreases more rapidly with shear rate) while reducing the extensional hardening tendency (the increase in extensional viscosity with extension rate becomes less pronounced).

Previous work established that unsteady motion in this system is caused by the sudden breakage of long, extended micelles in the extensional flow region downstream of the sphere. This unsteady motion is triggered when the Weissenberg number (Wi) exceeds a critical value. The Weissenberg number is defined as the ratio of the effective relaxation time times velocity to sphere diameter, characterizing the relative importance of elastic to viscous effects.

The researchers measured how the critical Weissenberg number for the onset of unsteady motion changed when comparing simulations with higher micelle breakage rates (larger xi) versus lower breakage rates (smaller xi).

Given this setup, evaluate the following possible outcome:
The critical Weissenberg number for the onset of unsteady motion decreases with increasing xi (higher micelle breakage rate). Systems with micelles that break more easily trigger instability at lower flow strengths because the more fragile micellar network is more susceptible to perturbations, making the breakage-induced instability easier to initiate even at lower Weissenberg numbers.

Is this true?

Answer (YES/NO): YES